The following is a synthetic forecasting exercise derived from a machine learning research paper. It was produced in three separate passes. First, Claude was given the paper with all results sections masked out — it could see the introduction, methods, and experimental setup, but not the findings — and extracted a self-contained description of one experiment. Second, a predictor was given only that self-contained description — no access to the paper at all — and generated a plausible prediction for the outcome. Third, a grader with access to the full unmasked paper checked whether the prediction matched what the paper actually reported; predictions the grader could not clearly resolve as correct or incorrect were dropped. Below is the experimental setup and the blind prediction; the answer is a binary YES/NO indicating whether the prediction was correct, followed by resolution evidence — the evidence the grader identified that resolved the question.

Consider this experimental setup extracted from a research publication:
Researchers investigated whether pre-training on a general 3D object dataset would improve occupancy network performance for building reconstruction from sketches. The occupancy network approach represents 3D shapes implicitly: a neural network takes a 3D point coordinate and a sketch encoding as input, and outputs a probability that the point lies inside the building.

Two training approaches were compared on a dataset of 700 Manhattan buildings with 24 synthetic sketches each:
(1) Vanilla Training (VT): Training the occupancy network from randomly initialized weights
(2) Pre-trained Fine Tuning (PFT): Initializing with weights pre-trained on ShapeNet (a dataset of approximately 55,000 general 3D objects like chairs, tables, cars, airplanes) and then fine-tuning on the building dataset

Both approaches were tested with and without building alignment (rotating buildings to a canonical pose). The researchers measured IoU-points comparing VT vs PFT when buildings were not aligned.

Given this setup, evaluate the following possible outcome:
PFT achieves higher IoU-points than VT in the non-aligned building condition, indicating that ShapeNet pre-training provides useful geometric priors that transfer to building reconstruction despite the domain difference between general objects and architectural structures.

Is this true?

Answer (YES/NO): NO